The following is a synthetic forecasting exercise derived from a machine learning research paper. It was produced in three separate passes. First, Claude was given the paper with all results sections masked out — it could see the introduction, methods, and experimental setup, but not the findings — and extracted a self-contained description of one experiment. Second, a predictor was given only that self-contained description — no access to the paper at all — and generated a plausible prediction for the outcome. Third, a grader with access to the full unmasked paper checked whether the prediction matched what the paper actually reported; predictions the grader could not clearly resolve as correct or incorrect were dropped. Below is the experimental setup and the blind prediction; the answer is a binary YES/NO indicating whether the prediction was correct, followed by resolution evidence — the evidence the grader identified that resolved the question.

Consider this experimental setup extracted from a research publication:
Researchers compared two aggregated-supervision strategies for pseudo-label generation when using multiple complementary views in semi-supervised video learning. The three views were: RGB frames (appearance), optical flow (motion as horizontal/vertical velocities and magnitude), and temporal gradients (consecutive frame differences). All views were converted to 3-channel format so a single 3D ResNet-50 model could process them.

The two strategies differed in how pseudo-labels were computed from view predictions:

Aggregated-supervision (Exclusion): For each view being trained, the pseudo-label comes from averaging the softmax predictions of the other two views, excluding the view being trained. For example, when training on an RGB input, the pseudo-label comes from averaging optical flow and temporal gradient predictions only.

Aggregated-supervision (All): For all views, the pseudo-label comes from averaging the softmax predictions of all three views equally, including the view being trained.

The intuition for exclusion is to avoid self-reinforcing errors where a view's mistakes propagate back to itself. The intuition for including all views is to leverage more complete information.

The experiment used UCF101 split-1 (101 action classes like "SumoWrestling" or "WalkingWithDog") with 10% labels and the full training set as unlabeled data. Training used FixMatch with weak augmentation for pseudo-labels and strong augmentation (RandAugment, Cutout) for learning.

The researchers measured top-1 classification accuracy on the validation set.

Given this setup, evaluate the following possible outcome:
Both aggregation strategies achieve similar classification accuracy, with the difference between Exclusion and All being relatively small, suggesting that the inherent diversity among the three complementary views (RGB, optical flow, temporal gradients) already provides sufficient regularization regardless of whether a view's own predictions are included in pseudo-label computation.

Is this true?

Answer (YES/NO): NO